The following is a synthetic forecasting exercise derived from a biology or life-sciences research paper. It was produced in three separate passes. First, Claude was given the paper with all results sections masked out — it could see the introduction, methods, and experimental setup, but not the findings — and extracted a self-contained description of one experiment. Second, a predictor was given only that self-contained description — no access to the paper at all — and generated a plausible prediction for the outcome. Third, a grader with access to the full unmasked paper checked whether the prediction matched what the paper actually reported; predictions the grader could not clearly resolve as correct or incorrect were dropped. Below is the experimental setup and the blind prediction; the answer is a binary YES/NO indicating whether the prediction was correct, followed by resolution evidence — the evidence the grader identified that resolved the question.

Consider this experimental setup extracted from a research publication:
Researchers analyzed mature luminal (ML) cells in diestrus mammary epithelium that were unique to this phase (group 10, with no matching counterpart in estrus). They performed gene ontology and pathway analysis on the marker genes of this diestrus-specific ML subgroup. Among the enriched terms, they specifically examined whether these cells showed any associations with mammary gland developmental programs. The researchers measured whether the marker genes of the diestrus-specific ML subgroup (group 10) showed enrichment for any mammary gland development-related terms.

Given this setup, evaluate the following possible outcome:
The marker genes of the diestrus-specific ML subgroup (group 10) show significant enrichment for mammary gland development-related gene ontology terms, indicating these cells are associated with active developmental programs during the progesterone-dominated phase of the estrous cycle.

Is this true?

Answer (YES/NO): YES